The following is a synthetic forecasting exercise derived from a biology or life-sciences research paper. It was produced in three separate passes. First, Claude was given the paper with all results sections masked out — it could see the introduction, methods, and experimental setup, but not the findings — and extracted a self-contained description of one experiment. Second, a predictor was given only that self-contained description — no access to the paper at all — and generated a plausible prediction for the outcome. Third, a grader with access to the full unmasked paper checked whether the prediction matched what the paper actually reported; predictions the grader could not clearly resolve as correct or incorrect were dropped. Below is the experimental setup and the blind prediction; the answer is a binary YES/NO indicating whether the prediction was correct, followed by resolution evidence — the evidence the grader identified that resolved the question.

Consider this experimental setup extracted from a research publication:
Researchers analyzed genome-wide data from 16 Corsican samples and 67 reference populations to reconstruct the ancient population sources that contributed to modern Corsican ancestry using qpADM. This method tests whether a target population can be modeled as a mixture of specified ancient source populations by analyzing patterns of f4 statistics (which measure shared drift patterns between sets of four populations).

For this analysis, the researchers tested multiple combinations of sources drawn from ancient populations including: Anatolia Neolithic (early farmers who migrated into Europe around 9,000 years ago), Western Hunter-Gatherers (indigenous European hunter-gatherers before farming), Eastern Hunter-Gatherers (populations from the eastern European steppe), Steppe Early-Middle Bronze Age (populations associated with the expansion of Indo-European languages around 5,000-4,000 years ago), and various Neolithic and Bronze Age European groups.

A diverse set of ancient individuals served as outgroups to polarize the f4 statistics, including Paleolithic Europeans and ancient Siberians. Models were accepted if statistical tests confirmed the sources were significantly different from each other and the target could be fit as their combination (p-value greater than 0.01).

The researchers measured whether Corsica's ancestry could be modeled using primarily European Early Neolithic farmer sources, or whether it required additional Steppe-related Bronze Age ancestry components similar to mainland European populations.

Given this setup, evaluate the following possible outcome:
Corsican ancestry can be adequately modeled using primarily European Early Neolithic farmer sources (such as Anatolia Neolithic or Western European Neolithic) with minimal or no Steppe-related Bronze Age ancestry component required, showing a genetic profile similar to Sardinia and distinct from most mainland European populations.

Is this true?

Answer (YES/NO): NO